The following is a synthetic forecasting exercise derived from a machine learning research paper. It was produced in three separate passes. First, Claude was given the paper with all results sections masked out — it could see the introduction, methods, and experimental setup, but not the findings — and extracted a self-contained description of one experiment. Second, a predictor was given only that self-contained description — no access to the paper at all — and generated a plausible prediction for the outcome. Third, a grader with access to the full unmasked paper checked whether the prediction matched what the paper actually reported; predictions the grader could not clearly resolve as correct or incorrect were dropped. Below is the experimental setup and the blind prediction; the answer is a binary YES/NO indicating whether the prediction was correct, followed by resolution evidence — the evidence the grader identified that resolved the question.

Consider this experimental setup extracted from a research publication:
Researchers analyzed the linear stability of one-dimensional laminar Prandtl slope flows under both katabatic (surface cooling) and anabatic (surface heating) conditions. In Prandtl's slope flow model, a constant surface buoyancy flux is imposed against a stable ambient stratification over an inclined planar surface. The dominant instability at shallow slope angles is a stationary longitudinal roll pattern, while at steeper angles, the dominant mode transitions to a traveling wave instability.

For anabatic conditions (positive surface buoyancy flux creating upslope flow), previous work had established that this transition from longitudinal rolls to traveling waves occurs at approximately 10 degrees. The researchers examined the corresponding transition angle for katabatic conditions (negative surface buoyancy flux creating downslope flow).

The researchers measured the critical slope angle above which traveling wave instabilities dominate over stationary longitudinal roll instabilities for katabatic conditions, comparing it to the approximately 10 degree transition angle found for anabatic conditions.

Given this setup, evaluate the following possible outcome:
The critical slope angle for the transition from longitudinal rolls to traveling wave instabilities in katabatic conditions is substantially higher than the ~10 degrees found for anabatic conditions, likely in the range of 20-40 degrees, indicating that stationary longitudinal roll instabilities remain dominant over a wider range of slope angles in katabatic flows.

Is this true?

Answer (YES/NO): NO